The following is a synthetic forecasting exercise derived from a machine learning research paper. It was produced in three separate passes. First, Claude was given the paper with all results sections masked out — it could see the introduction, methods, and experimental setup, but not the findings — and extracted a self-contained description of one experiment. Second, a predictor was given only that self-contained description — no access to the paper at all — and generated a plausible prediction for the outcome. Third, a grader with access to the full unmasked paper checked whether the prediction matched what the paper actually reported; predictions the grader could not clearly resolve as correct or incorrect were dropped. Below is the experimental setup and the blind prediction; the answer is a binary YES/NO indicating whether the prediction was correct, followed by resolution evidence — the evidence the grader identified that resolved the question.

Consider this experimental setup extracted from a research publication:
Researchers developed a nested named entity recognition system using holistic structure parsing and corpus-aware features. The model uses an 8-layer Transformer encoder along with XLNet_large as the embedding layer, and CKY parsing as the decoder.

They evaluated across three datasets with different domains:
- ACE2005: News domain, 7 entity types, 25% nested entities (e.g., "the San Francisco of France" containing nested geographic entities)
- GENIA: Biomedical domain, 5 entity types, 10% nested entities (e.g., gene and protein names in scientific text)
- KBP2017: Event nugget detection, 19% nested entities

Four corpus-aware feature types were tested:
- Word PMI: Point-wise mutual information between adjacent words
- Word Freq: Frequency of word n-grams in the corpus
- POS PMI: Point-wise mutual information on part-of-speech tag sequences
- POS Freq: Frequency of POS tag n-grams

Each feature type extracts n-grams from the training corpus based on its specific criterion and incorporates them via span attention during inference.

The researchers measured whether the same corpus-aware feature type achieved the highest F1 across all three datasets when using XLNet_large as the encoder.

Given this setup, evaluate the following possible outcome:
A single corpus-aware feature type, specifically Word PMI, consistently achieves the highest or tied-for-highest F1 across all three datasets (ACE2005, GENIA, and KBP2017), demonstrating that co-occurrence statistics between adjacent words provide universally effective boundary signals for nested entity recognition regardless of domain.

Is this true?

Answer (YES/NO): NO